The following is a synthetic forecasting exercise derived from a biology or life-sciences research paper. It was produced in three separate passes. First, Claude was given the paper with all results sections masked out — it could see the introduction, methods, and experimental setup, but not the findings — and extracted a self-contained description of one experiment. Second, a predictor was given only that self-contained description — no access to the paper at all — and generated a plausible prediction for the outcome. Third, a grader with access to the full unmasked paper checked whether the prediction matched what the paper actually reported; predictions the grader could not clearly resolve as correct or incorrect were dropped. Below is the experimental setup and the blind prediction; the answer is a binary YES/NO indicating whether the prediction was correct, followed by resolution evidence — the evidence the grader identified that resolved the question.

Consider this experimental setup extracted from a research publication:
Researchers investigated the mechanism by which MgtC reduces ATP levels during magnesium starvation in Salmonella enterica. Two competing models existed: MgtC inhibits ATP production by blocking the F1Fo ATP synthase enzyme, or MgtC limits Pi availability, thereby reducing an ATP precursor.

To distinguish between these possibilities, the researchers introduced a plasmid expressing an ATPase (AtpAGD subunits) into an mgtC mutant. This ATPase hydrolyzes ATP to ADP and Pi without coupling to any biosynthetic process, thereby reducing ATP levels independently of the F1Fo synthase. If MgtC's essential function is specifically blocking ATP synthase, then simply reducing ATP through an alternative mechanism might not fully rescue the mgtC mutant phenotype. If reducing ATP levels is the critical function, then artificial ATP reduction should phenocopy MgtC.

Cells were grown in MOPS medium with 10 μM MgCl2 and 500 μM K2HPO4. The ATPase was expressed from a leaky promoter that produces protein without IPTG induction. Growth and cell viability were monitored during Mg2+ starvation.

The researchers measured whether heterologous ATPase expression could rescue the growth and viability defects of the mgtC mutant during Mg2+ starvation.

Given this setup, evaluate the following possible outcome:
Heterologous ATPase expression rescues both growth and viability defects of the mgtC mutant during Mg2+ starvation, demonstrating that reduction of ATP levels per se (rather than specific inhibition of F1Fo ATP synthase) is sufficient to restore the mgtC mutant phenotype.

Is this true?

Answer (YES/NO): YES